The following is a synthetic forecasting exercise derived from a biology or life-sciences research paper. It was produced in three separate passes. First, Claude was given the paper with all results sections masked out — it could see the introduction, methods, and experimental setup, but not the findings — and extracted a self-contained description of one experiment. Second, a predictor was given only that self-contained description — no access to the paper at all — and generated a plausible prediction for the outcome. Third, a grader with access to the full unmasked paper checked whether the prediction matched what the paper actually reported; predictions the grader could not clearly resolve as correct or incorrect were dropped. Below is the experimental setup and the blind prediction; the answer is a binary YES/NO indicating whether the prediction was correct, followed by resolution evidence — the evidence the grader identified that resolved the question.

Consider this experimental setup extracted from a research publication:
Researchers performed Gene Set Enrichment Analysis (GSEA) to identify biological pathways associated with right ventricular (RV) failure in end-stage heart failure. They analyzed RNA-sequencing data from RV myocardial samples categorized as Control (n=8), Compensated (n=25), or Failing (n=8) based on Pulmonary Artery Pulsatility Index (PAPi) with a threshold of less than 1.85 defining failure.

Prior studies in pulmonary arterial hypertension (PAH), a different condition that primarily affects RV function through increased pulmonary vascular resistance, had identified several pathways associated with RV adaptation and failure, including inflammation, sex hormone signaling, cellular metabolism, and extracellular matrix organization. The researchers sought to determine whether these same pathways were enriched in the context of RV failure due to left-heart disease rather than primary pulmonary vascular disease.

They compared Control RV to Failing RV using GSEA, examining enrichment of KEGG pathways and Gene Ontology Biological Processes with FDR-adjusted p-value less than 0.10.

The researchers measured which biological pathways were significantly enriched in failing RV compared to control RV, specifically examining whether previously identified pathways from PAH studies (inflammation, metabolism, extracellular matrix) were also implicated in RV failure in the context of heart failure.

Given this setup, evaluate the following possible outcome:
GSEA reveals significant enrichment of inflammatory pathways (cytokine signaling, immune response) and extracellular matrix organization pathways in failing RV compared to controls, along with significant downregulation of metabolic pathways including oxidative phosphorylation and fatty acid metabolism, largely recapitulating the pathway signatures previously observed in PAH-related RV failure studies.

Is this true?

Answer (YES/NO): NO